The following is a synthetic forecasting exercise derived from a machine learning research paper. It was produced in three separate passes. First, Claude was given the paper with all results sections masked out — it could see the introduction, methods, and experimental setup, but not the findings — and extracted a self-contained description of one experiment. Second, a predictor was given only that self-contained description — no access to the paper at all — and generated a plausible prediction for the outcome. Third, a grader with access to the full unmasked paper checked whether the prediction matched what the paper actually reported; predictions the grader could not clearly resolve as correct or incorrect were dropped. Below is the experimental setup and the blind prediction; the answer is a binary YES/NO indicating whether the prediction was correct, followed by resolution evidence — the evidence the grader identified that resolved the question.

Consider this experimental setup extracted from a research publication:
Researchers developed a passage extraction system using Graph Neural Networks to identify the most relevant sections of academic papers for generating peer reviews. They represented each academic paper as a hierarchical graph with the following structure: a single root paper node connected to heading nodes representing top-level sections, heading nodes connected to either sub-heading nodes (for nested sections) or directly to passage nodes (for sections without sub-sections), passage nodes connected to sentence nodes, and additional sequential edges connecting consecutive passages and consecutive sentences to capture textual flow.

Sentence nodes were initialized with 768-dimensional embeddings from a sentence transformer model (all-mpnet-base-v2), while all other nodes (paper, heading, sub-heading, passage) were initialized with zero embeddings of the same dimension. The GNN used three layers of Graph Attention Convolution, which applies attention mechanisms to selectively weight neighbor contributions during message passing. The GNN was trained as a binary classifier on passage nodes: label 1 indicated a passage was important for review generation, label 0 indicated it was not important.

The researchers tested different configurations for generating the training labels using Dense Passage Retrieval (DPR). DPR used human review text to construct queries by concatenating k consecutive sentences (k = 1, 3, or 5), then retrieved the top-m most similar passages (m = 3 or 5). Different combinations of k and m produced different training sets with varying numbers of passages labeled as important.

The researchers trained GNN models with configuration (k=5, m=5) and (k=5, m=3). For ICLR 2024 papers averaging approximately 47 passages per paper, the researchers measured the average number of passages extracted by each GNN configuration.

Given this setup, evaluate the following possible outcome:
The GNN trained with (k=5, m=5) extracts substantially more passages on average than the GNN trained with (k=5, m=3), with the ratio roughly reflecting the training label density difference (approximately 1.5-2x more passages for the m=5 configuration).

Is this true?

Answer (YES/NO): NO